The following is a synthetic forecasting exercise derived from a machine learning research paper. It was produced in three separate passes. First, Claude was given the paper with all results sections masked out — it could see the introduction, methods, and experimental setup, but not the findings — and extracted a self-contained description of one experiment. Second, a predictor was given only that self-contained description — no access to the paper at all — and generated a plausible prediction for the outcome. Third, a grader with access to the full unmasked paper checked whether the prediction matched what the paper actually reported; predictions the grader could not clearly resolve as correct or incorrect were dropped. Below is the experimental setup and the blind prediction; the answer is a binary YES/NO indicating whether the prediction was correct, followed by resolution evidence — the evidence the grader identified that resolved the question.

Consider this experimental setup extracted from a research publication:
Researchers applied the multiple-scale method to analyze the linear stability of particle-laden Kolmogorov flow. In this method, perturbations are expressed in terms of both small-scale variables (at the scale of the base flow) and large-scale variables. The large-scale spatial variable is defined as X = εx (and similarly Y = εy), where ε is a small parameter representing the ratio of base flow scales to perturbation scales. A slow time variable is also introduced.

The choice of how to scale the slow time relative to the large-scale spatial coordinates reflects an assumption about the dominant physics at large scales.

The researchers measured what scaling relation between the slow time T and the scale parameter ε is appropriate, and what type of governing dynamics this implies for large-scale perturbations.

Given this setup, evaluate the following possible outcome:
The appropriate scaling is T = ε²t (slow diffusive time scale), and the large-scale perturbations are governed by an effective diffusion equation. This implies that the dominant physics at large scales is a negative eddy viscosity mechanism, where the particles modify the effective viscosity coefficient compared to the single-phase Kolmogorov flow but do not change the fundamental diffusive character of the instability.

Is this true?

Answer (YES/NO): YES